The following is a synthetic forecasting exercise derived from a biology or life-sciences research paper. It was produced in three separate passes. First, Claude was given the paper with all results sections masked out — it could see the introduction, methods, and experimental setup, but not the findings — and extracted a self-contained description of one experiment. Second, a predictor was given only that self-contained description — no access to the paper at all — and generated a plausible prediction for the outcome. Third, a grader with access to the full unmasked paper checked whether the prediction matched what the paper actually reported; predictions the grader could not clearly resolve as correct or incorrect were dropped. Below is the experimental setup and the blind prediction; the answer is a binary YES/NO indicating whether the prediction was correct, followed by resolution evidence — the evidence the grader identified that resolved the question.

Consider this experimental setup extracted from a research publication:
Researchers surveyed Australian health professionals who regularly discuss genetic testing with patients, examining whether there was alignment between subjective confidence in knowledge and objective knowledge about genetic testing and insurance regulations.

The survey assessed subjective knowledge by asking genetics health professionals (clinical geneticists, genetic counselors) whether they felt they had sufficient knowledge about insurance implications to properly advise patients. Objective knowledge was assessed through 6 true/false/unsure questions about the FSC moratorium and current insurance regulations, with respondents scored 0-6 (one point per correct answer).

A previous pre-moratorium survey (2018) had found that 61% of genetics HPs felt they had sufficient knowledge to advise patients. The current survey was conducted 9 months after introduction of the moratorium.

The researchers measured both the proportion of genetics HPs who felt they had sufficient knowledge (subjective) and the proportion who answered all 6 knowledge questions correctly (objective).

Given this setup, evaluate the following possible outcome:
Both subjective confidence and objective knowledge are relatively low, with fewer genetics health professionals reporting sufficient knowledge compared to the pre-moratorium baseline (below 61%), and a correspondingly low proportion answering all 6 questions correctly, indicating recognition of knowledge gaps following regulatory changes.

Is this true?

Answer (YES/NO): NO